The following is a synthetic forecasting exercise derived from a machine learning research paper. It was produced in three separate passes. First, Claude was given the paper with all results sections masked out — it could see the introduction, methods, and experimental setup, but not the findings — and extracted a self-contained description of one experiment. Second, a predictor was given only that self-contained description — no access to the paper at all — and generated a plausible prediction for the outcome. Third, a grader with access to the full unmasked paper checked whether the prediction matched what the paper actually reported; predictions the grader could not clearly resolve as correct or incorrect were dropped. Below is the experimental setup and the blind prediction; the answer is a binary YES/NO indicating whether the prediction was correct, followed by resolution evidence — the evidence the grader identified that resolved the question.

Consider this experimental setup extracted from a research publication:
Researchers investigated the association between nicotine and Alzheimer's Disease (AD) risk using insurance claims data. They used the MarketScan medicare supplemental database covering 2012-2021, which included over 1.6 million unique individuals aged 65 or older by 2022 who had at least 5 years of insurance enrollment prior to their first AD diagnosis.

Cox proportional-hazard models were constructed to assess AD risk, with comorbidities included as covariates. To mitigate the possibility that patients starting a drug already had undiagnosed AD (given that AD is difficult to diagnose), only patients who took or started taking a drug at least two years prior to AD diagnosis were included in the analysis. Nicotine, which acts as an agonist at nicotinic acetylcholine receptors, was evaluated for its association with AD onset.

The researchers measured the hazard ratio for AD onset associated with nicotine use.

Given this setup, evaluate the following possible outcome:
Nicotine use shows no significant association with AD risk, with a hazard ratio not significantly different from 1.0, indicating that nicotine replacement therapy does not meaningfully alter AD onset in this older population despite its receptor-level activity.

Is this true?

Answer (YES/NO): NO